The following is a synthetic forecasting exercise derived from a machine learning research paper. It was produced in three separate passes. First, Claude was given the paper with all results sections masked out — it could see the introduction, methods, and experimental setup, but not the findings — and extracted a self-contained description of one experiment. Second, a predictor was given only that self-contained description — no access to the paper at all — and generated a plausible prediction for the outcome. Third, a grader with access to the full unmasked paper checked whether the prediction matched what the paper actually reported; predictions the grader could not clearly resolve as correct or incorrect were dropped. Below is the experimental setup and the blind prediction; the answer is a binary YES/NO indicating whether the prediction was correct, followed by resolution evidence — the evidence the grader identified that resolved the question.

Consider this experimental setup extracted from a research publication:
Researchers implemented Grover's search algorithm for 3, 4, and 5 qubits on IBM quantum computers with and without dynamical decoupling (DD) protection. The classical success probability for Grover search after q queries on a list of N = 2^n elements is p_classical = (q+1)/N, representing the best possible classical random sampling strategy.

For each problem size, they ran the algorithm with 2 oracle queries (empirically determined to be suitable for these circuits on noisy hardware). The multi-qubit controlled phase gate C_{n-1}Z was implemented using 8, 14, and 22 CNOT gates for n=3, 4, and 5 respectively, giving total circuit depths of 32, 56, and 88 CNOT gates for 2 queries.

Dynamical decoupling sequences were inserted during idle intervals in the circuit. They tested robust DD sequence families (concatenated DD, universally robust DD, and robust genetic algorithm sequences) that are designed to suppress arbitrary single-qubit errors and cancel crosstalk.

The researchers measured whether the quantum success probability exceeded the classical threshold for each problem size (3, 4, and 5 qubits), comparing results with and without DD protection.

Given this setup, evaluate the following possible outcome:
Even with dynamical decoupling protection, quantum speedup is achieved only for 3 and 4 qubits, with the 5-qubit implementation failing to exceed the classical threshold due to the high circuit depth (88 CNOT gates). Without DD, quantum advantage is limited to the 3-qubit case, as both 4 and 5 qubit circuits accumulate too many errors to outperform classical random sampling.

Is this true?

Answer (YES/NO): NO